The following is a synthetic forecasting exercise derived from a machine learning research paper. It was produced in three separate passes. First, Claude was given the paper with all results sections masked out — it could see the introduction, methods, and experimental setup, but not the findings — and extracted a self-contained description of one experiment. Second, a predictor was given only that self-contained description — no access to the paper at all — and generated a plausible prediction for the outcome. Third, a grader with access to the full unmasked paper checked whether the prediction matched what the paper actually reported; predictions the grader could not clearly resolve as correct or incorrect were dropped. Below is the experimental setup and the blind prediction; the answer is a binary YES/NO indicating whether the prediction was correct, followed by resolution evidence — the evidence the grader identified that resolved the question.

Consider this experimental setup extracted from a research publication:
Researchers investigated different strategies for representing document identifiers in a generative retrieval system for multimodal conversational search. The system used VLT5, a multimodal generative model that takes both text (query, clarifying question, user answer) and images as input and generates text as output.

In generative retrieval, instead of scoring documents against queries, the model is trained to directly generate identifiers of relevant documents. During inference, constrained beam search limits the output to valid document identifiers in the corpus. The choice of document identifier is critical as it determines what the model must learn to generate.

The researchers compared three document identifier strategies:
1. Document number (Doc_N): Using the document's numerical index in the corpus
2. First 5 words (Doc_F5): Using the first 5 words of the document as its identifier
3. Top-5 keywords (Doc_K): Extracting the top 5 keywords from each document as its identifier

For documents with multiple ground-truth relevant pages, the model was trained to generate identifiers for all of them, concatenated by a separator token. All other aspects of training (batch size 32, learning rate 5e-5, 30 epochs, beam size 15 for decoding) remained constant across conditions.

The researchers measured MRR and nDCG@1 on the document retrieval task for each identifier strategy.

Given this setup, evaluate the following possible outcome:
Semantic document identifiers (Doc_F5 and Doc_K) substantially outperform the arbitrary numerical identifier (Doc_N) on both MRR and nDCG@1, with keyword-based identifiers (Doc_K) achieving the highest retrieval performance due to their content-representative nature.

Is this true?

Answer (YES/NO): YES